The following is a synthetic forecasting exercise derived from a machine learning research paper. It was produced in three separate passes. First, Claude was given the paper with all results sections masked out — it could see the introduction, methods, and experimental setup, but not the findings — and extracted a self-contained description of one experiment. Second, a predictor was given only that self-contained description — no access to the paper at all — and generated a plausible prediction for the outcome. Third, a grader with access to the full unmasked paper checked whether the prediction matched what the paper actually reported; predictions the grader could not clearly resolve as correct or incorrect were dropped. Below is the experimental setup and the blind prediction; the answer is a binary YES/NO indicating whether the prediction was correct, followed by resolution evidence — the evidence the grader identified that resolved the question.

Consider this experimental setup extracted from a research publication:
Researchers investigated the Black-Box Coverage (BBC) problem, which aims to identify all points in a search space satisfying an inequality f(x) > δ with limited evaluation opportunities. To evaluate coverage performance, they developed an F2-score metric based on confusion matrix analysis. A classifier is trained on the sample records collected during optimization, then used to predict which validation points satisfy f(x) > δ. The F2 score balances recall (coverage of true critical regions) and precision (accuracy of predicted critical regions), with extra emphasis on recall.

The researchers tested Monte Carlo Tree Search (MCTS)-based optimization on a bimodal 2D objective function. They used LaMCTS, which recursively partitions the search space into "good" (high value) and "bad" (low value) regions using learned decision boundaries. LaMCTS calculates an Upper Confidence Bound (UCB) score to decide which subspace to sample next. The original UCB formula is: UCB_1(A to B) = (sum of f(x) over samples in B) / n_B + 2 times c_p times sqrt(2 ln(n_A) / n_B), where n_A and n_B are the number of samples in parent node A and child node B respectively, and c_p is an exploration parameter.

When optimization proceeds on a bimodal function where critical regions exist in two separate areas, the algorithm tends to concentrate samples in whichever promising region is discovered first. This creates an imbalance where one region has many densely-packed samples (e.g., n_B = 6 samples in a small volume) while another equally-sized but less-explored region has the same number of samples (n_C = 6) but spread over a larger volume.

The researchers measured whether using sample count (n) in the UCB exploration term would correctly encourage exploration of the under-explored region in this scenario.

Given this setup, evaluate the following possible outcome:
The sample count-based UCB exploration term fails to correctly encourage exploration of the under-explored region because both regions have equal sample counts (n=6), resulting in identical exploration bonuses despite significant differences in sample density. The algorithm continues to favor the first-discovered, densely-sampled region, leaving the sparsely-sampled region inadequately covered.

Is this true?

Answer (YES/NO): YES